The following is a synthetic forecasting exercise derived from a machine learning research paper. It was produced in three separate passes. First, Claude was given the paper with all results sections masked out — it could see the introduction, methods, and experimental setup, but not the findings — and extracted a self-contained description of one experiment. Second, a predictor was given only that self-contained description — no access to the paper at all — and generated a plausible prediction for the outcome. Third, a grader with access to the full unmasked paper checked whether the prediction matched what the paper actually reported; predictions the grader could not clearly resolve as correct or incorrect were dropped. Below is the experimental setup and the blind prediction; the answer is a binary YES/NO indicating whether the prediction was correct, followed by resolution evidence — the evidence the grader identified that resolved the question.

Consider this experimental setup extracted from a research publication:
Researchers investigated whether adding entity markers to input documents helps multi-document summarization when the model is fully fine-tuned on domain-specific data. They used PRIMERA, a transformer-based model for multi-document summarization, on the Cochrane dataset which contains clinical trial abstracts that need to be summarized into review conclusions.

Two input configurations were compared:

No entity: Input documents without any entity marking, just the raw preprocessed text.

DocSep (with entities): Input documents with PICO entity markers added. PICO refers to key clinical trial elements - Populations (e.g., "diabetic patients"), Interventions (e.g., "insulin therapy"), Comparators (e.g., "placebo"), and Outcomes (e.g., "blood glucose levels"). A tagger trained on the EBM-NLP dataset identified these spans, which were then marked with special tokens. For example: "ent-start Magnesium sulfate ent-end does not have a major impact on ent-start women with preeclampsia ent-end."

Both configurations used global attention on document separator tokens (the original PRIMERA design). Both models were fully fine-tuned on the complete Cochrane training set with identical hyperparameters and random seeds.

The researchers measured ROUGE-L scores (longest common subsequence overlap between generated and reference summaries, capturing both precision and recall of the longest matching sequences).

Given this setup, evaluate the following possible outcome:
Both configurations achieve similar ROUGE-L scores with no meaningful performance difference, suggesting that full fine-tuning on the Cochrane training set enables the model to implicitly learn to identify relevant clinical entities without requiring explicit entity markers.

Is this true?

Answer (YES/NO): NO